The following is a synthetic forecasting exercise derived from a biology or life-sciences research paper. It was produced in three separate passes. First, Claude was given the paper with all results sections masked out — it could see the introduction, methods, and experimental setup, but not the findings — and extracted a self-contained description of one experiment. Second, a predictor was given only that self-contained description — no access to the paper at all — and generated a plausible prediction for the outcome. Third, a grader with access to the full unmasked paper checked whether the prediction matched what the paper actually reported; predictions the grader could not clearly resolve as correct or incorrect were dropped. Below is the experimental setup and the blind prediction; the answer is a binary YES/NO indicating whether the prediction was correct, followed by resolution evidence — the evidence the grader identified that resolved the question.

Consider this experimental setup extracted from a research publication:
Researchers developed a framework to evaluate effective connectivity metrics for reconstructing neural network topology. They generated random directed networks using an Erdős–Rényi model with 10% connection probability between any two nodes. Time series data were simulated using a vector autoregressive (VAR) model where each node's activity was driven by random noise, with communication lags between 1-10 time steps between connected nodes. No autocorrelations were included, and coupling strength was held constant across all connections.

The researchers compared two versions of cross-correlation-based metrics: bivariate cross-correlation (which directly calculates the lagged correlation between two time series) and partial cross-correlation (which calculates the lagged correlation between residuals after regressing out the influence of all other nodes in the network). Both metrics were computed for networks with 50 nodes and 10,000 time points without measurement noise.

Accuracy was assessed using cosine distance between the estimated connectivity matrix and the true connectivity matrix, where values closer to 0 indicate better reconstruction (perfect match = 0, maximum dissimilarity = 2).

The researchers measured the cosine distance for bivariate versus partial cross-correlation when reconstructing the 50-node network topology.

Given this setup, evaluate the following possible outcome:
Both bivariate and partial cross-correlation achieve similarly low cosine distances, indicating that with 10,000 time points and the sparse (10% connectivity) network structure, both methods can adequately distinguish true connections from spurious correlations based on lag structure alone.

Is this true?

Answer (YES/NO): NO